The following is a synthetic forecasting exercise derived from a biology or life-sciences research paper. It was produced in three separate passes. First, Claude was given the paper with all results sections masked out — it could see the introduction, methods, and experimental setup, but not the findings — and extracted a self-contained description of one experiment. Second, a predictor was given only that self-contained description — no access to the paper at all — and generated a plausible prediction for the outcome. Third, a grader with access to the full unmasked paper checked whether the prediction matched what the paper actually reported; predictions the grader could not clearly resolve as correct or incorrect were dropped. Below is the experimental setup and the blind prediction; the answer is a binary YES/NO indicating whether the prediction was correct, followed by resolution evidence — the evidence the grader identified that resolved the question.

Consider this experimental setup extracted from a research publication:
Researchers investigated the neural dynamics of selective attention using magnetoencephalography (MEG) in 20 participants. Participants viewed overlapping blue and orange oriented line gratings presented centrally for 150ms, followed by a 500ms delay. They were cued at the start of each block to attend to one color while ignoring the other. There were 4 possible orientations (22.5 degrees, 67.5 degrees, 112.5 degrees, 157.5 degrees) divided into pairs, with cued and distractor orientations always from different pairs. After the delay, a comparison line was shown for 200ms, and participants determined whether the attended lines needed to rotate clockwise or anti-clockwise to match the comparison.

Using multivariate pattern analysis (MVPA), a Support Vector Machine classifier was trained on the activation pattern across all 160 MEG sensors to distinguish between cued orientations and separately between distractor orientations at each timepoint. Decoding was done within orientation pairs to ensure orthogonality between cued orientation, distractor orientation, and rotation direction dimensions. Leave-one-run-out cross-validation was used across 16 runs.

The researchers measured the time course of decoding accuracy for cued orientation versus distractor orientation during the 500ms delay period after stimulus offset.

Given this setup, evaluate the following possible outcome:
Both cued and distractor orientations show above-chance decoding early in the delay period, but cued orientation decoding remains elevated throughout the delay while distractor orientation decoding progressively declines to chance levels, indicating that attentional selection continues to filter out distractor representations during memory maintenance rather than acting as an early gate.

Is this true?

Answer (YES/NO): YES